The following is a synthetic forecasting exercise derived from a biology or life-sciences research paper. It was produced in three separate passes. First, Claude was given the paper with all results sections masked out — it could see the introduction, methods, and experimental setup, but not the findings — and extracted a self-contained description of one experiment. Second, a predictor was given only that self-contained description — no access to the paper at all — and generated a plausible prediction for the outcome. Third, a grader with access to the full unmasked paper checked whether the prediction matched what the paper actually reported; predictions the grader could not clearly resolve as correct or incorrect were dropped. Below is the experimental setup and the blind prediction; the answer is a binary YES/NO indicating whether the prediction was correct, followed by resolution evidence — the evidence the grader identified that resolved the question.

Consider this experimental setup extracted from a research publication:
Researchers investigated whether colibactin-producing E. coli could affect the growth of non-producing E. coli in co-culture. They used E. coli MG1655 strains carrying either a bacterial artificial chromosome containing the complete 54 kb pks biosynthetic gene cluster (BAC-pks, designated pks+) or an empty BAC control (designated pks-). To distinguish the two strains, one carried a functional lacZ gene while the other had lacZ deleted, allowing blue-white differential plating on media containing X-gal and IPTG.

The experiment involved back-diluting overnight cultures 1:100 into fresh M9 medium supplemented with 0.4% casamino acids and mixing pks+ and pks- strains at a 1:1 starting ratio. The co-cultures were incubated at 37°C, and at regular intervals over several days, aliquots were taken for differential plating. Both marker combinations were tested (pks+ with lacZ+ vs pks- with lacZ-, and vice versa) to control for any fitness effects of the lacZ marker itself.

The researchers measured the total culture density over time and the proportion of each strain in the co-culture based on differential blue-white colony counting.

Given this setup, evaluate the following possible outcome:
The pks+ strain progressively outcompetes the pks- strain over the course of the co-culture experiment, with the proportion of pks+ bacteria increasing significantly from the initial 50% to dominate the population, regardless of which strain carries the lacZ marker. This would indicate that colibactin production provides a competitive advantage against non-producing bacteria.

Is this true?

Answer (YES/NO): NO